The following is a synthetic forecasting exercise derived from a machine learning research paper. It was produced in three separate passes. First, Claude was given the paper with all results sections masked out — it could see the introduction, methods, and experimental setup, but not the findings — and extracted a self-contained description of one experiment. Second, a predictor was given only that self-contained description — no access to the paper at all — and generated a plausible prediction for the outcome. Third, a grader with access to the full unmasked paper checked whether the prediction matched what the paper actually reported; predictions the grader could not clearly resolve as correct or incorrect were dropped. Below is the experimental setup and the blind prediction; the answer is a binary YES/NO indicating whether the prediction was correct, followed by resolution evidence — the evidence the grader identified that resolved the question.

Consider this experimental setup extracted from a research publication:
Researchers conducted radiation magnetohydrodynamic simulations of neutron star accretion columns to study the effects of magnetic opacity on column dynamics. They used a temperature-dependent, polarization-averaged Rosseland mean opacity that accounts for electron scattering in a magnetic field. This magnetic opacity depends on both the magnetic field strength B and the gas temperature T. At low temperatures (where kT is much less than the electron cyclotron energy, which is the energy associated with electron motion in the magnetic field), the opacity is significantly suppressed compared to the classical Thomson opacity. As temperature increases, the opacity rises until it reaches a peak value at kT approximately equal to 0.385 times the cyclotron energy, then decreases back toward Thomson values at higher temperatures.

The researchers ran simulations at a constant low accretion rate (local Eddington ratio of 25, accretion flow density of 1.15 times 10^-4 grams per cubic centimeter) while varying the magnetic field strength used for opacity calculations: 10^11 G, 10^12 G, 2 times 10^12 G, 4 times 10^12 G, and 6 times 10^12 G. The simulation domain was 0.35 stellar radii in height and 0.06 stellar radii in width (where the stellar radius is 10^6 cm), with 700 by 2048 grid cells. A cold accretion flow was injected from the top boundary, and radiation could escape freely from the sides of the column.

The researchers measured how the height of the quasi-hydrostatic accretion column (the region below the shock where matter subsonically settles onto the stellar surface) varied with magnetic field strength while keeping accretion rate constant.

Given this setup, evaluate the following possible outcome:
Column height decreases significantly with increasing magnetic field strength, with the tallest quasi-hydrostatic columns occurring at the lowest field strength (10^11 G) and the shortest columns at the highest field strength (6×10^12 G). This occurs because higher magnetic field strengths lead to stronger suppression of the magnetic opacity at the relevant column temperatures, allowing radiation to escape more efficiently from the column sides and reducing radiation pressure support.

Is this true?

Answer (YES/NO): NO